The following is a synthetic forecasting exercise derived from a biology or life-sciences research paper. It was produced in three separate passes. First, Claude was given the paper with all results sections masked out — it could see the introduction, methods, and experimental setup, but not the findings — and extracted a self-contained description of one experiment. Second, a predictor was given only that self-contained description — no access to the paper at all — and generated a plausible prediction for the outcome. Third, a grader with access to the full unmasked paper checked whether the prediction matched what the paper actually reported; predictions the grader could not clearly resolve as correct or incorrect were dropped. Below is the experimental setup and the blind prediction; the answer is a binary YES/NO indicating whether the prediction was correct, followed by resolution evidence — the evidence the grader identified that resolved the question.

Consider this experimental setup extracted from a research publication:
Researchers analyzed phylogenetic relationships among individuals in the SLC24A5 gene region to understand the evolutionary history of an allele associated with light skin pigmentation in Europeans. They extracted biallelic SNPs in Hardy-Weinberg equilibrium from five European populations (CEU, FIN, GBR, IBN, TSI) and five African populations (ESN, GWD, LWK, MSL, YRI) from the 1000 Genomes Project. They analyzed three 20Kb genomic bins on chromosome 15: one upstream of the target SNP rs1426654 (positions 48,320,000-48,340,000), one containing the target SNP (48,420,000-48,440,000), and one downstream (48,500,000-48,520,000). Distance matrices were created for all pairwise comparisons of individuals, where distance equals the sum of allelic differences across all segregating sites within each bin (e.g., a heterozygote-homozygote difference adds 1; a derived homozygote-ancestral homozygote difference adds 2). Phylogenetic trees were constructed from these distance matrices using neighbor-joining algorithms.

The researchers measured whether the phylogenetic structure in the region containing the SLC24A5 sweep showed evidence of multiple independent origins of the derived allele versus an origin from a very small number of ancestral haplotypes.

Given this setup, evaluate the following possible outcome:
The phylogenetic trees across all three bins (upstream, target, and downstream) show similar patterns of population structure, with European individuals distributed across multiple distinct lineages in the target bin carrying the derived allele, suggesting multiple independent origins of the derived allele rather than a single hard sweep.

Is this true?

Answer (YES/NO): NO